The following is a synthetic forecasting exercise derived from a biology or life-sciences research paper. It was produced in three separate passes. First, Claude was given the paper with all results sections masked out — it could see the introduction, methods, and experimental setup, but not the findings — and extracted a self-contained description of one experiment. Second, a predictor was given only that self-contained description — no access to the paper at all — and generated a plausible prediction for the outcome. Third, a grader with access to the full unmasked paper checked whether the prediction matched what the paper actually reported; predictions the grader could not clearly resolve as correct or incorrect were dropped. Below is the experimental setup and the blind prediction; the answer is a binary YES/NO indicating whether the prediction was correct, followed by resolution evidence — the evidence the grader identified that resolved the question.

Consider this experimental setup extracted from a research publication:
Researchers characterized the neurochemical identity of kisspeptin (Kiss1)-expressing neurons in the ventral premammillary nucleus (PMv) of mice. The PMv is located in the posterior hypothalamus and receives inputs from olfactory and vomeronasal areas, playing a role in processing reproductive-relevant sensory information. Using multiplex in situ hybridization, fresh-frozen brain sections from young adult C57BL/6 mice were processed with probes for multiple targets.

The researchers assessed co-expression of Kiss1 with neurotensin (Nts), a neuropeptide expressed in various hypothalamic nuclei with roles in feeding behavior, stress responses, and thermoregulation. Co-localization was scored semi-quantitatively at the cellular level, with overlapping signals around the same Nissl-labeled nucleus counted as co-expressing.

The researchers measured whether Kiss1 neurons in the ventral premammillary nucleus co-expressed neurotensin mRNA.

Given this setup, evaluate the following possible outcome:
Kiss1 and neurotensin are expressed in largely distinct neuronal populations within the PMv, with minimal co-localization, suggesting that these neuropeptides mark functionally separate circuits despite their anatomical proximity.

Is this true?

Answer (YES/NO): NO